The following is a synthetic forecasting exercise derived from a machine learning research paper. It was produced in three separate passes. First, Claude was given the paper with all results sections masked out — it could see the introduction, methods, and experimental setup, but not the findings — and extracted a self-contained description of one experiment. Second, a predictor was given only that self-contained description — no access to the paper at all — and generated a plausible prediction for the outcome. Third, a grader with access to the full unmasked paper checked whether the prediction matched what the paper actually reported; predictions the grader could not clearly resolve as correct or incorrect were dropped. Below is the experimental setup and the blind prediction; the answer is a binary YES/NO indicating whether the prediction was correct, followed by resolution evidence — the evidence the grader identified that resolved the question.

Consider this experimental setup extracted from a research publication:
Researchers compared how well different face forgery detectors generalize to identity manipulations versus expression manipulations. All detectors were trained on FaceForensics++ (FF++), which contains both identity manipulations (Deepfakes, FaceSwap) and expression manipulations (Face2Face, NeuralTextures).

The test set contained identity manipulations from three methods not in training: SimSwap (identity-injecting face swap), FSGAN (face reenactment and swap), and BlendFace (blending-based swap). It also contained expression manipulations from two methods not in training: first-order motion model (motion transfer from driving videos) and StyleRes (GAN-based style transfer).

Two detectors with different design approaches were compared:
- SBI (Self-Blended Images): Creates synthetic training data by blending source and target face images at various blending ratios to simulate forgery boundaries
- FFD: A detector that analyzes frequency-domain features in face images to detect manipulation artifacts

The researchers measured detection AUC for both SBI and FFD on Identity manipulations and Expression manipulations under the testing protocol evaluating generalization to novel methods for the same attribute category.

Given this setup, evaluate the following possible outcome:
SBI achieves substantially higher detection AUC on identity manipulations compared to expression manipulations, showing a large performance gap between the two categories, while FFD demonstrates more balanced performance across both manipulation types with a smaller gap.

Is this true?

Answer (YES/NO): YES